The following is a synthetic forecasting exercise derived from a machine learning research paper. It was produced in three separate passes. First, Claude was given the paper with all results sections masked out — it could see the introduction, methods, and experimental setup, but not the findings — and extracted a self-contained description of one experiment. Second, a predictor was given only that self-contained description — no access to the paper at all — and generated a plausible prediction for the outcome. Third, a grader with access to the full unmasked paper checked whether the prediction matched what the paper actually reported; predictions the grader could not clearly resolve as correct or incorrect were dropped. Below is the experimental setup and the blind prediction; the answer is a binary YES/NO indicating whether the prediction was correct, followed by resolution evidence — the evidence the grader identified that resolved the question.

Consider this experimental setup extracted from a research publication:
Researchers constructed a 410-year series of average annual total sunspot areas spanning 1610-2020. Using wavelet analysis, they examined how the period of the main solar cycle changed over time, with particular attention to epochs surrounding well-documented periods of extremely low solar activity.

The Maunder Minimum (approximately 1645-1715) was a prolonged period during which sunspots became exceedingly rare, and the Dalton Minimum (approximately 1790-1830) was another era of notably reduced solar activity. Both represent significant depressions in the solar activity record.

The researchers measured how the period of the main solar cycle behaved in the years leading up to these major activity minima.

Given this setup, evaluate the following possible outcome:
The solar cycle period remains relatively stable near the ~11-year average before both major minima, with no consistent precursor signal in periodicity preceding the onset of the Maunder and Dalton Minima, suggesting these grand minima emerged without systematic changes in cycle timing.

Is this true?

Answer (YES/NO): NO